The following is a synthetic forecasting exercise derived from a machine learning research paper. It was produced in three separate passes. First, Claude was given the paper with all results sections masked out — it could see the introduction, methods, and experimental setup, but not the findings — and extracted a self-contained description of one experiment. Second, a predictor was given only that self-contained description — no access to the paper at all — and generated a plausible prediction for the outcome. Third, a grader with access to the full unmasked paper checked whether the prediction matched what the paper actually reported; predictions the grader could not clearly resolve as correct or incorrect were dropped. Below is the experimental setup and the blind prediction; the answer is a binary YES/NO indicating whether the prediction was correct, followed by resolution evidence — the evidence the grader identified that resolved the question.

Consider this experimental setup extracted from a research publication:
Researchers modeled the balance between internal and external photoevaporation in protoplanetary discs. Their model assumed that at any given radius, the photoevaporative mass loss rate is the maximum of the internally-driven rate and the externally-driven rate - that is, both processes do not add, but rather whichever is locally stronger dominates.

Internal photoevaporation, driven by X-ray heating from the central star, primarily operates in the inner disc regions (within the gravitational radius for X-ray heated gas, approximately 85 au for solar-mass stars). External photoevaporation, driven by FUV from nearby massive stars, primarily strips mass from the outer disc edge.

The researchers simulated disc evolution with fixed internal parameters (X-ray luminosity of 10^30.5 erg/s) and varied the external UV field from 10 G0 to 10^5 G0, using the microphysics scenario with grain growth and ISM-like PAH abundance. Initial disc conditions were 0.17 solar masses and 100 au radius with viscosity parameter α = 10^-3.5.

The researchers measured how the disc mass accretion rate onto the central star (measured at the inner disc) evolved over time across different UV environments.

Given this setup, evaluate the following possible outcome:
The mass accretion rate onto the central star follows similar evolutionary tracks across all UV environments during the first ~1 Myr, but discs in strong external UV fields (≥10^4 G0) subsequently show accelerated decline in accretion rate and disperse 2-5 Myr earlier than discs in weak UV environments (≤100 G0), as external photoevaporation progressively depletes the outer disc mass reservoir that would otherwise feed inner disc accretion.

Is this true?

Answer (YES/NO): NO